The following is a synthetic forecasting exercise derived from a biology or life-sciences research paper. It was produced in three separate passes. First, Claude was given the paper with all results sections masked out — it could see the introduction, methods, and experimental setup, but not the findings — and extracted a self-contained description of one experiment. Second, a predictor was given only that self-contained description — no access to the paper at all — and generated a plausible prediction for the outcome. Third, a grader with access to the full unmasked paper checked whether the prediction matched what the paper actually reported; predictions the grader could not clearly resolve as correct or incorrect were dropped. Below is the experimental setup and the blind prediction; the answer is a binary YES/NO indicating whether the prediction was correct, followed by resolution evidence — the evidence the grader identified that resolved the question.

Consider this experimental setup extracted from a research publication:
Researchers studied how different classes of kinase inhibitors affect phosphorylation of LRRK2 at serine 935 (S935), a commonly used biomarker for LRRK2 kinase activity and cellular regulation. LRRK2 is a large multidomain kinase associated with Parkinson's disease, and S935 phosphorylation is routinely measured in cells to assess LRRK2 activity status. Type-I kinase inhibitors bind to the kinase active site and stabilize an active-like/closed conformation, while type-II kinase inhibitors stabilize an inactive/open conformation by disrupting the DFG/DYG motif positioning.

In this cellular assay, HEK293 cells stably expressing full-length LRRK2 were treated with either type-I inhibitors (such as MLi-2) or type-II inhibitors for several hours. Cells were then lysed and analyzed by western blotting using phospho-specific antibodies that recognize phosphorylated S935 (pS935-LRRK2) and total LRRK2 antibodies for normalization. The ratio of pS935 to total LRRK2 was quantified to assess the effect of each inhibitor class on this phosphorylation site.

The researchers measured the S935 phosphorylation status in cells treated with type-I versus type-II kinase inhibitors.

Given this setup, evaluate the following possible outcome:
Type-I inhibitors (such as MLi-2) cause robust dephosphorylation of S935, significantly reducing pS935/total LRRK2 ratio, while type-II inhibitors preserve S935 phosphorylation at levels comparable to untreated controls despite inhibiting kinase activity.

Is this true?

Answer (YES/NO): YES